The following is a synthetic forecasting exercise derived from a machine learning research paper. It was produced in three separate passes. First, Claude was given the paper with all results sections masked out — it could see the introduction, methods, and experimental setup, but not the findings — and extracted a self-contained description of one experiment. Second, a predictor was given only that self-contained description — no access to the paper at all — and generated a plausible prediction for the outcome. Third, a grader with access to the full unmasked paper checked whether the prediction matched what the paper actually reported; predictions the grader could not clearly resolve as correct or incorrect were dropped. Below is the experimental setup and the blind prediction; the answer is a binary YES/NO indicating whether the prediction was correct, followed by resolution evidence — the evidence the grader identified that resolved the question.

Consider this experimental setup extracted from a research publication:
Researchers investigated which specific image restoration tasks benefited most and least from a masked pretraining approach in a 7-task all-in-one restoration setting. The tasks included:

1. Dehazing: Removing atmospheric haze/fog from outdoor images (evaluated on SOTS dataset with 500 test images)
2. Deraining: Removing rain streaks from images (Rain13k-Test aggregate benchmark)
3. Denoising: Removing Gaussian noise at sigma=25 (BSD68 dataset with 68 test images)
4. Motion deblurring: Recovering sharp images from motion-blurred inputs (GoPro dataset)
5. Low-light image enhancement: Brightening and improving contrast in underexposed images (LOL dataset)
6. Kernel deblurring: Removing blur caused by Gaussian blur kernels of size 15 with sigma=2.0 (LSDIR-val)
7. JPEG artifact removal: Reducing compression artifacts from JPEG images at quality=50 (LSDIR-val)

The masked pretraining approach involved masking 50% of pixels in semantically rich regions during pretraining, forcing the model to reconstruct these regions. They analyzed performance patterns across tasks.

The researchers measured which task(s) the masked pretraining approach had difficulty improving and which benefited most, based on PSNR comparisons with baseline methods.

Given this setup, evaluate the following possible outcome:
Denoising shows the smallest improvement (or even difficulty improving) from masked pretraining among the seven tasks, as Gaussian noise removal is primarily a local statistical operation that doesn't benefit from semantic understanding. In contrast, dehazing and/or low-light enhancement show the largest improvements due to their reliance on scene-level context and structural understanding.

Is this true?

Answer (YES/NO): YES